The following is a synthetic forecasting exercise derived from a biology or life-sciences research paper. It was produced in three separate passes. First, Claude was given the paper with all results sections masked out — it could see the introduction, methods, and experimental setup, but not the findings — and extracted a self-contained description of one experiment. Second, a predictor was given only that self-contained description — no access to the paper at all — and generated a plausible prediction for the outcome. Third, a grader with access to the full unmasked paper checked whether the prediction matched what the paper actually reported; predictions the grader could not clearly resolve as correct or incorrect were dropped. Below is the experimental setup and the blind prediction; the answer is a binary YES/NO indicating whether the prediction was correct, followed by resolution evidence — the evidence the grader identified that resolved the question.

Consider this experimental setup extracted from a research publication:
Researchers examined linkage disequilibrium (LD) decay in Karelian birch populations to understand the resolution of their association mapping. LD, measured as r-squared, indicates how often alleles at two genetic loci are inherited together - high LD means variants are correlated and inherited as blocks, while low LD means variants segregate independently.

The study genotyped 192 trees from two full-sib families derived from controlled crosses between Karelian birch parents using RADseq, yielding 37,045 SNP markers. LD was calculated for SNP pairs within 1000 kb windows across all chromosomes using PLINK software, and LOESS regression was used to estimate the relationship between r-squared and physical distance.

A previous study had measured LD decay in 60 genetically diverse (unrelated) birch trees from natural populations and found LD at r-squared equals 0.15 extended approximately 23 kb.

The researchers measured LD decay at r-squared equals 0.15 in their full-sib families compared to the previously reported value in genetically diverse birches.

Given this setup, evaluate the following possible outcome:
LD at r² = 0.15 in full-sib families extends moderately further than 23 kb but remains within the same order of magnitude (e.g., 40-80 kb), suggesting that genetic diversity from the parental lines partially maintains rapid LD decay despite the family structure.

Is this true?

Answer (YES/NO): YES